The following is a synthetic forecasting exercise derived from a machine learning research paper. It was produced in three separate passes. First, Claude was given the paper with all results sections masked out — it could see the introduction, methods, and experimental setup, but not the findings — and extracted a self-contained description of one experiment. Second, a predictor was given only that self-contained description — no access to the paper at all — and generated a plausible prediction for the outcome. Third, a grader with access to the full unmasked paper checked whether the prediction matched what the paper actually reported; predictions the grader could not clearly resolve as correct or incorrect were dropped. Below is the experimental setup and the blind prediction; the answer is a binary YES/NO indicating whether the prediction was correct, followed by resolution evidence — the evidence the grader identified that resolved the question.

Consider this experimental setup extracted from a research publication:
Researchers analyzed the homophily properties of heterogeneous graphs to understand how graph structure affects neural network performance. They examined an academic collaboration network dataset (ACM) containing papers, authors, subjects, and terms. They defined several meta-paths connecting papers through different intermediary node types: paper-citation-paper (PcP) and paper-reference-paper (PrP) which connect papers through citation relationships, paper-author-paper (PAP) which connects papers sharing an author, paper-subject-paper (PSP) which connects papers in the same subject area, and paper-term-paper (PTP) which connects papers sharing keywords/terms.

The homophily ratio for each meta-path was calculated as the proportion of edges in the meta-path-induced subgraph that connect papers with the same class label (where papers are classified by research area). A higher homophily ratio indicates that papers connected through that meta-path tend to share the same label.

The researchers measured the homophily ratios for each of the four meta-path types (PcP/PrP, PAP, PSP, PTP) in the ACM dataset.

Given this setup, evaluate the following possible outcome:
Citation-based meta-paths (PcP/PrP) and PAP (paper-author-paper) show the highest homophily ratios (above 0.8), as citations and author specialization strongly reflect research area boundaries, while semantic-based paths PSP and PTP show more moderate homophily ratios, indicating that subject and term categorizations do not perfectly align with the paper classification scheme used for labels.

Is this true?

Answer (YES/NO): NO